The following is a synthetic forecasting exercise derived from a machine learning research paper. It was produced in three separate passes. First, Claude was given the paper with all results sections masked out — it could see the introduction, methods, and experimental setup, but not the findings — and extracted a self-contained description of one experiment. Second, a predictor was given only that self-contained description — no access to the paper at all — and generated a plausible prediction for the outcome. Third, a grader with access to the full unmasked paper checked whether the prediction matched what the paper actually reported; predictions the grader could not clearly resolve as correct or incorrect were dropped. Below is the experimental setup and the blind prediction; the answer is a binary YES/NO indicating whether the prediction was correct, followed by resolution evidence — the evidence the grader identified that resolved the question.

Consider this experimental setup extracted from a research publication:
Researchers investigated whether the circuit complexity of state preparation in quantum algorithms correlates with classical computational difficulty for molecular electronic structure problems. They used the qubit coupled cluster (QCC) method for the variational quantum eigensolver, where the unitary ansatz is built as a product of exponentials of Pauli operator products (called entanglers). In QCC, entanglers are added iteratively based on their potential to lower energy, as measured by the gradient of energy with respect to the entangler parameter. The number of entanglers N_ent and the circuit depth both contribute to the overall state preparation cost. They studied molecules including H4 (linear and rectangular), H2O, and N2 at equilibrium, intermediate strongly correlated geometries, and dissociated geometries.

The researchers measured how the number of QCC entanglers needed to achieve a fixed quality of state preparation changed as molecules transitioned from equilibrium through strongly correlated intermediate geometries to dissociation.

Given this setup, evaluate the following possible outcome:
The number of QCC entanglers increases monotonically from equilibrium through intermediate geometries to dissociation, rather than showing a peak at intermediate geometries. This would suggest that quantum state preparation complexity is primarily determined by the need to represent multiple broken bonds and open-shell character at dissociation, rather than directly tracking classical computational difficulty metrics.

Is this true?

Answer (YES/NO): NO